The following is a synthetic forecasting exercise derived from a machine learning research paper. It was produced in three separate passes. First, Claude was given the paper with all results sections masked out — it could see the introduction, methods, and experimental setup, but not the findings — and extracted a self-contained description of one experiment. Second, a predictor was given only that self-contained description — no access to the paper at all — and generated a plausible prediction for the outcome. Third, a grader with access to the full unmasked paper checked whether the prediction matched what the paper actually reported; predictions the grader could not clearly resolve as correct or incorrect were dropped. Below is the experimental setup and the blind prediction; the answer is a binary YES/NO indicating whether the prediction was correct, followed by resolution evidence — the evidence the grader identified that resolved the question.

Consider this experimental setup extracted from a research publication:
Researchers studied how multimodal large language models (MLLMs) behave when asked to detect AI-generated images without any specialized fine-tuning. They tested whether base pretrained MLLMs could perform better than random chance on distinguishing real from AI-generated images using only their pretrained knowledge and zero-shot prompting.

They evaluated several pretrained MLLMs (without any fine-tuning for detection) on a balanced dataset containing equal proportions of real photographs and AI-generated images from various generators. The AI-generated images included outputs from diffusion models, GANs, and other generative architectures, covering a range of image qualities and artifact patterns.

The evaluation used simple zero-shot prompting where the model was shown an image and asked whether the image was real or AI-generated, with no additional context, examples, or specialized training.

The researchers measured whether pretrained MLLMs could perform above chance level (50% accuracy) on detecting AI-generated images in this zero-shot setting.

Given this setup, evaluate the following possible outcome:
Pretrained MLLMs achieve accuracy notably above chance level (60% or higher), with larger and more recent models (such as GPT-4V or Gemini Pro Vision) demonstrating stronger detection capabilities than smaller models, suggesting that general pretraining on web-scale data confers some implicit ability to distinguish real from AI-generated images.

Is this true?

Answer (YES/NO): NO